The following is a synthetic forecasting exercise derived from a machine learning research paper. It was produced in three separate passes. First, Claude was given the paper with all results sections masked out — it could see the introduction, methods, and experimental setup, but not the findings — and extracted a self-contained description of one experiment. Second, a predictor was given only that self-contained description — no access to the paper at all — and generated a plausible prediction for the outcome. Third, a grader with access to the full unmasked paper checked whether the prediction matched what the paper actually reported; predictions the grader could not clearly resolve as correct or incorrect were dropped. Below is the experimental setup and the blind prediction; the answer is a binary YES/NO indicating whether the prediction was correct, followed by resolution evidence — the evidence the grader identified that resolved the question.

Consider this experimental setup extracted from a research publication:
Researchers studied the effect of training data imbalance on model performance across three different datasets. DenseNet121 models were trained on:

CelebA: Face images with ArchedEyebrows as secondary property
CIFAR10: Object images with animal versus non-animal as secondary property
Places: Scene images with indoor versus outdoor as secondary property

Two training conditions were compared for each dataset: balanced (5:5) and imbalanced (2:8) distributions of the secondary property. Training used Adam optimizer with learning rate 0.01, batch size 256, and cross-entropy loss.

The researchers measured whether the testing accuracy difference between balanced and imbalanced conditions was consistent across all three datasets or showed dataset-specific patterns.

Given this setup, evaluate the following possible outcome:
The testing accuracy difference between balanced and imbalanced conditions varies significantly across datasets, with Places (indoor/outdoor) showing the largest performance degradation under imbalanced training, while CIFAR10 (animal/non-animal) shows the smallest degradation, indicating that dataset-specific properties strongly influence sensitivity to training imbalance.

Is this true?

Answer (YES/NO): NO